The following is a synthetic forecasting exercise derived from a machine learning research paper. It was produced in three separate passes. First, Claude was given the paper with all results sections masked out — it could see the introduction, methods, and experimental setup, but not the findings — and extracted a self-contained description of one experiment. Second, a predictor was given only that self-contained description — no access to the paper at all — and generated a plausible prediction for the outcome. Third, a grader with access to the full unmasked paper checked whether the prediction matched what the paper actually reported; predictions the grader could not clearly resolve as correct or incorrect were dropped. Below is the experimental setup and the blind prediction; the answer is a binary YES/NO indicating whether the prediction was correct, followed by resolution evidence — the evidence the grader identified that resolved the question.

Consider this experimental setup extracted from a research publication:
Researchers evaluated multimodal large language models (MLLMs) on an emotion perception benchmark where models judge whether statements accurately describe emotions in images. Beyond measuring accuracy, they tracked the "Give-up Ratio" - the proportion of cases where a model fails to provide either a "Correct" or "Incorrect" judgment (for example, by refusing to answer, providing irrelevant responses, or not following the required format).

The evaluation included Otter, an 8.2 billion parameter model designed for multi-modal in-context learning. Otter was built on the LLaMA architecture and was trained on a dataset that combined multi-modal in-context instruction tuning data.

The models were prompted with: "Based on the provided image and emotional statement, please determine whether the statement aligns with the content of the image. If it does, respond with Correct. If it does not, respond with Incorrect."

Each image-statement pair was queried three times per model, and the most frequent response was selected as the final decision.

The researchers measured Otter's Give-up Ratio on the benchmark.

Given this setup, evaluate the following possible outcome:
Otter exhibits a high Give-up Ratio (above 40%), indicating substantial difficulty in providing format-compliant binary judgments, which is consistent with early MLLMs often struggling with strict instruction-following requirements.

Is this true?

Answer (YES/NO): YES